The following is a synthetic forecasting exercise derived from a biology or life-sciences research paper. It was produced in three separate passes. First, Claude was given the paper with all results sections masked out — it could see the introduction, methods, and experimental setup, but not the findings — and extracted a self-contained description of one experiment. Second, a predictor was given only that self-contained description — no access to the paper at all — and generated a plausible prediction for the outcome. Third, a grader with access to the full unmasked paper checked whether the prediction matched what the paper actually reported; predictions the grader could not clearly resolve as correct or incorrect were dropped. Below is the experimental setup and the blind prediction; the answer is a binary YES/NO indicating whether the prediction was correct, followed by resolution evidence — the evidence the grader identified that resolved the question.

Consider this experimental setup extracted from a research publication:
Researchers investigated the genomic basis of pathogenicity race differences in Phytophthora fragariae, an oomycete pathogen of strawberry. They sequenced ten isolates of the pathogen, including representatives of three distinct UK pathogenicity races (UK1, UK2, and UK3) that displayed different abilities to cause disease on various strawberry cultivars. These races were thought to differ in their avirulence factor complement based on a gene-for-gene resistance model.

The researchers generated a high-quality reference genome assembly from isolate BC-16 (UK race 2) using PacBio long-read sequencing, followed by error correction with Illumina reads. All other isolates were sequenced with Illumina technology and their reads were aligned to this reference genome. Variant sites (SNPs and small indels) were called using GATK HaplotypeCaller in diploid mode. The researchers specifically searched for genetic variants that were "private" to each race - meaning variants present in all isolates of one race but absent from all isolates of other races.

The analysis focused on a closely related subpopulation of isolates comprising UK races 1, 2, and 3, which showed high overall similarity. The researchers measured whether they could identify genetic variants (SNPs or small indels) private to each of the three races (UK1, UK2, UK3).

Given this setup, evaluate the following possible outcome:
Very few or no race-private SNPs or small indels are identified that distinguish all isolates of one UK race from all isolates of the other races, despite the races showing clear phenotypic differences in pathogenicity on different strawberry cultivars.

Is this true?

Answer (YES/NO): YES